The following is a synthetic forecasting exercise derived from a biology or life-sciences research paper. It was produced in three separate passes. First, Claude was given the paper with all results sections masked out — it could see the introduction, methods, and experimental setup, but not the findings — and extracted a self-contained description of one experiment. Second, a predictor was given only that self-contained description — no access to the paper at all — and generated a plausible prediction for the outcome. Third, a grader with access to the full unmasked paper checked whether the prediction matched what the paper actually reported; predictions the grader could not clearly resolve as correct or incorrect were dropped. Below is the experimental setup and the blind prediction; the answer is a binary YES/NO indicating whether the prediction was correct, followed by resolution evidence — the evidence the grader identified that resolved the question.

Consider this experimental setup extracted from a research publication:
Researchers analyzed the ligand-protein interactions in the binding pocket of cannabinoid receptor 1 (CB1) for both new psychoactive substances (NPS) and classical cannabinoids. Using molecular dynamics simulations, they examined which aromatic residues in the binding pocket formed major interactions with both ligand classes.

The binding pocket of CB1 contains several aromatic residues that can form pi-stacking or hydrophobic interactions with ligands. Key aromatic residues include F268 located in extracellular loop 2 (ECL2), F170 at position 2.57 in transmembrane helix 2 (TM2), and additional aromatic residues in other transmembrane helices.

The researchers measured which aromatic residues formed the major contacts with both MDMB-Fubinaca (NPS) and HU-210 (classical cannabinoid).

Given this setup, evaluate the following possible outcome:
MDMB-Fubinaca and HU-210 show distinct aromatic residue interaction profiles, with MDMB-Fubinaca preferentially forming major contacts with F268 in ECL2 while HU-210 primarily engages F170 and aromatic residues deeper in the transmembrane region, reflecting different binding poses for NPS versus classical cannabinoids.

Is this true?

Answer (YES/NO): NO